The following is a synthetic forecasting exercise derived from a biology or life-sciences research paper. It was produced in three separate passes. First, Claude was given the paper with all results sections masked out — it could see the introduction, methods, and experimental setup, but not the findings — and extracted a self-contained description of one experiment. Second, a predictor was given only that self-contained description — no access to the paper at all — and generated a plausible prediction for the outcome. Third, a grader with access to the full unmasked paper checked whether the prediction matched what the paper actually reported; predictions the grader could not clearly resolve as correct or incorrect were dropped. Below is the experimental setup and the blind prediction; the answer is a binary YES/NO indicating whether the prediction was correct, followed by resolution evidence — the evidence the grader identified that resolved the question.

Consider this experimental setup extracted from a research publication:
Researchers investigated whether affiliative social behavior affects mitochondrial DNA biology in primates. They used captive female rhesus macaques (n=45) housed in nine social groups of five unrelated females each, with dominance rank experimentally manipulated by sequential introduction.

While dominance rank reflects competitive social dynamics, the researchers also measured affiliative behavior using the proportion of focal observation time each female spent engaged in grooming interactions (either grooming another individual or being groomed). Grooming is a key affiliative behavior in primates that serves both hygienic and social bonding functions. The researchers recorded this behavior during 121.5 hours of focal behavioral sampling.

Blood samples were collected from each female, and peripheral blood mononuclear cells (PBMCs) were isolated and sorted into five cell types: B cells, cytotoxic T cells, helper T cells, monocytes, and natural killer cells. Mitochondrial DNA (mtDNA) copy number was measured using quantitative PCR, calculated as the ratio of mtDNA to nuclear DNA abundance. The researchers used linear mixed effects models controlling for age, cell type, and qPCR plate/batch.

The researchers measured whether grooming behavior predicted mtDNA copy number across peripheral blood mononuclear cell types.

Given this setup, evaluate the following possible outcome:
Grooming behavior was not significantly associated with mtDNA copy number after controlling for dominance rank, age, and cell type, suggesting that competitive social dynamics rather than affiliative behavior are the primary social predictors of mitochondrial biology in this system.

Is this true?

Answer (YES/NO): NO